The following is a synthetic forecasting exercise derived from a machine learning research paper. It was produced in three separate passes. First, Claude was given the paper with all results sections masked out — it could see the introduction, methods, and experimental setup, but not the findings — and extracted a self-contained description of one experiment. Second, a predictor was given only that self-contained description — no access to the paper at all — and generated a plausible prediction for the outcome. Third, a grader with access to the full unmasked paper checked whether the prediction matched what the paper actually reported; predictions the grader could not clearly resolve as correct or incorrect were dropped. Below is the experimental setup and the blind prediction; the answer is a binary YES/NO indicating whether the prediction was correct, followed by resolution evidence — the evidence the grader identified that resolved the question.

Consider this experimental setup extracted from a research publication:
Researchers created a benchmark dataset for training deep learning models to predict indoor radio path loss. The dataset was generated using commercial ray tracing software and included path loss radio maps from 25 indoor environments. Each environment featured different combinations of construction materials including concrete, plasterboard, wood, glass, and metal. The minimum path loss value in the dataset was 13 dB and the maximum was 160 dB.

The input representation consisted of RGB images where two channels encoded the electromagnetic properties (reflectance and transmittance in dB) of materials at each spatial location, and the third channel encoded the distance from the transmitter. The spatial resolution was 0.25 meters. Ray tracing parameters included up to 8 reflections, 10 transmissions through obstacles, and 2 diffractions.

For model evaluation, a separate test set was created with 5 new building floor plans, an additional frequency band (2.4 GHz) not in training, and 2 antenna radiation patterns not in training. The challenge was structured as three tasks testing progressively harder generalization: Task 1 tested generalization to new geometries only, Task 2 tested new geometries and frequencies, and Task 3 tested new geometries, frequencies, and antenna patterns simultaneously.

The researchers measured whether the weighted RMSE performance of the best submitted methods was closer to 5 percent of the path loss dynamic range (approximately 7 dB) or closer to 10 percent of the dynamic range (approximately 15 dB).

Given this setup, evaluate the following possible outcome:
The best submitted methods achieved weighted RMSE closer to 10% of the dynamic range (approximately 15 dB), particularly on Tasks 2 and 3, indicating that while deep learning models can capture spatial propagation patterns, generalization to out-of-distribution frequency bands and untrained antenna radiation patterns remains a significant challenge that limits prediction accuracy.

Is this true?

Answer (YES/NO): NO